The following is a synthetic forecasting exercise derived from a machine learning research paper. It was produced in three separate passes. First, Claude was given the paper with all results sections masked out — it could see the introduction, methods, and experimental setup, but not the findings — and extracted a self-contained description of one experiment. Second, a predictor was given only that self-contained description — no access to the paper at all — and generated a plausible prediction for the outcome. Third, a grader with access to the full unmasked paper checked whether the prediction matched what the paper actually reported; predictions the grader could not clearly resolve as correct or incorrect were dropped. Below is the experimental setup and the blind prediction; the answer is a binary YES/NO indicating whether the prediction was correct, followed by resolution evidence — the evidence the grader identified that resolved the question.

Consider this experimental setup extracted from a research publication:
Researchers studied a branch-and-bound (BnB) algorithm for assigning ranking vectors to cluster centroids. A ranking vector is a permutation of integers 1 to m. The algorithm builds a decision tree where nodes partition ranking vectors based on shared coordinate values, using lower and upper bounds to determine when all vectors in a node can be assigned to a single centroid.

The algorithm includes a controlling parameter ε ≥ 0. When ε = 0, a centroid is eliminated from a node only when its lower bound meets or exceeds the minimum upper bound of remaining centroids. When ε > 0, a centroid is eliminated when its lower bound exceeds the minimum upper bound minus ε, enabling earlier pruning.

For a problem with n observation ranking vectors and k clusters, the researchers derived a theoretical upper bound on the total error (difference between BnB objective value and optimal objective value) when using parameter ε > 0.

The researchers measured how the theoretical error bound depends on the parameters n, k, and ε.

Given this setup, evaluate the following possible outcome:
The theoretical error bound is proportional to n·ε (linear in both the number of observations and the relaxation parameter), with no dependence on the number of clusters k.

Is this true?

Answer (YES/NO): NO